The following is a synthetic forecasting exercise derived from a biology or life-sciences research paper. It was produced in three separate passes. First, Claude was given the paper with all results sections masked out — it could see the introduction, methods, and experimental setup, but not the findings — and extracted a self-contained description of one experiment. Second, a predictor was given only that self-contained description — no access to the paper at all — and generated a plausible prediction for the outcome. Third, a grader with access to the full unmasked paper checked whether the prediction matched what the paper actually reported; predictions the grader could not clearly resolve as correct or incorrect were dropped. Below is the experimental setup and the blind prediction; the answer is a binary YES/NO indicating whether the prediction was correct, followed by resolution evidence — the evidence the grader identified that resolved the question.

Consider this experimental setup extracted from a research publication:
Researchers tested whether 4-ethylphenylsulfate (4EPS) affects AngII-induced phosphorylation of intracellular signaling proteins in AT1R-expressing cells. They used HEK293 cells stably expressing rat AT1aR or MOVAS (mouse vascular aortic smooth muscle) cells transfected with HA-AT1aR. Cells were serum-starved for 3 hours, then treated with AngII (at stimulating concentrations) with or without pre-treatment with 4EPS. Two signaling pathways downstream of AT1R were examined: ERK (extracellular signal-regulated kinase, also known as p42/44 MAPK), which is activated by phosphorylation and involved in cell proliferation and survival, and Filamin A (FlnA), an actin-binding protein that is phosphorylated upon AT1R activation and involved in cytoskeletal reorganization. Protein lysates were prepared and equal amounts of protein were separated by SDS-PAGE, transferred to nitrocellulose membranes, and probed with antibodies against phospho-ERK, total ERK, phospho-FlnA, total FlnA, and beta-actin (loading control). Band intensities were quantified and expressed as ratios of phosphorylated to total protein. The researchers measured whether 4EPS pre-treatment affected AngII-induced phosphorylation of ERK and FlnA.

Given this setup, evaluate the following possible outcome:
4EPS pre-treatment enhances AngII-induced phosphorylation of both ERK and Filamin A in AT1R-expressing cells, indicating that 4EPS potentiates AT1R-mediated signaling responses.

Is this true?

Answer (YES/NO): NO